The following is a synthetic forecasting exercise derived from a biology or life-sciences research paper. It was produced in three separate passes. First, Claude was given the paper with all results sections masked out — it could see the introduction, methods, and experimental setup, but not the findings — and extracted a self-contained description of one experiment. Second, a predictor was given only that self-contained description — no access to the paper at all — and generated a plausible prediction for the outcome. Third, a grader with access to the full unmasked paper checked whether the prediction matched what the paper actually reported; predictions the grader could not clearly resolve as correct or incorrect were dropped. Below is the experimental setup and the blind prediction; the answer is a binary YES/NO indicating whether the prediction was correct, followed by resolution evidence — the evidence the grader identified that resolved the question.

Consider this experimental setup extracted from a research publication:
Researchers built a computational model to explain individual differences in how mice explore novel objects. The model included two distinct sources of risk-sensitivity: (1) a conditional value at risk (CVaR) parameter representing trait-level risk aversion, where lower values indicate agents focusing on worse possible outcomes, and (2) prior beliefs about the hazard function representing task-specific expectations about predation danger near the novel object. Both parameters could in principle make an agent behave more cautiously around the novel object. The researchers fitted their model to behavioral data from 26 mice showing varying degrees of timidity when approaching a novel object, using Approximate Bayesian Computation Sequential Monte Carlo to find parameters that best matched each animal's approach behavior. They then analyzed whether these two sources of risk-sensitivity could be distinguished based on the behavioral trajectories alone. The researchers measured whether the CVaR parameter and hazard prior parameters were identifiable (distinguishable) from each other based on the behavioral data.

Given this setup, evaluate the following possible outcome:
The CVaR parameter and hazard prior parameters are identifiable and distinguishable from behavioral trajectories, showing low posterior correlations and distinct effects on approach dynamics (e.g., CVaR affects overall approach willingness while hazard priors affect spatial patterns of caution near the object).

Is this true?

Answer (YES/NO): NO